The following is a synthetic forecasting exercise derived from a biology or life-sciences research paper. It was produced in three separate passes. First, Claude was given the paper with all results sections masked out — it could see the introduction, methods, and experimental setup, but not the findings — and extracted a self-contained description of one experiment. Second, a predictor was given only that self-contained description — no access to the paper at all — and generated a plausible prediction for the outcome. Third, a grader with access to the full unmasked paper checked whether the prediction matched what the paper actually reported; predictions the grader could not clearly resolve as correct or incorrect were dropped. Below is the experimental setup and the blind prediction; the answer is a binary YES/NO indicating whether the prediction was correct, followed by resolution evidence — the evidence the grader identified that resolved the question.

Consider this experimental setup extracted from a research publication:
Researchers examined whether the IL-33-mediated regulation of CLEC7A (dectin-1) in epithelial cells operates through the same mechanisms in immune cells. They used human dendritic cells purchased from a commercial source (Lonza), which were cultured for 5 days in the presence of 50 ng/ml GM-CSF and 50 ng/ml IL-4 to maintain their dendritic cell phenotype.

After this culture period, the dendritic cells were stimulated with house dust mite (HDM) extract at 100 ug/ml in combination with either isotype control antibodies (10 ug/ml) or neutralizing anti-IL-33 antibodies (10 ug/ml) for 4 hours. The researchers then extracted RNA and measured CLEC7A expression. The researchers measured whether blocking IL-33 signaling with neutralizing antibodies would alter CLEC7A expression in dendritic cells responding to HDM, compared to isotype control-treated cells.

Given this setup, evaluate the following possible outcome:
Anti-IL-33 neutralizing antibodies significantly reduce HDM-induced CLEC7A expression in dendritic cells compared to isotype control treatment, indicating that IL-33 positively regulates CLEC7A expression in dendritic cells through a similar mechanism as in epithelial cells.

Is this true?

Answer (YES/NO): NO